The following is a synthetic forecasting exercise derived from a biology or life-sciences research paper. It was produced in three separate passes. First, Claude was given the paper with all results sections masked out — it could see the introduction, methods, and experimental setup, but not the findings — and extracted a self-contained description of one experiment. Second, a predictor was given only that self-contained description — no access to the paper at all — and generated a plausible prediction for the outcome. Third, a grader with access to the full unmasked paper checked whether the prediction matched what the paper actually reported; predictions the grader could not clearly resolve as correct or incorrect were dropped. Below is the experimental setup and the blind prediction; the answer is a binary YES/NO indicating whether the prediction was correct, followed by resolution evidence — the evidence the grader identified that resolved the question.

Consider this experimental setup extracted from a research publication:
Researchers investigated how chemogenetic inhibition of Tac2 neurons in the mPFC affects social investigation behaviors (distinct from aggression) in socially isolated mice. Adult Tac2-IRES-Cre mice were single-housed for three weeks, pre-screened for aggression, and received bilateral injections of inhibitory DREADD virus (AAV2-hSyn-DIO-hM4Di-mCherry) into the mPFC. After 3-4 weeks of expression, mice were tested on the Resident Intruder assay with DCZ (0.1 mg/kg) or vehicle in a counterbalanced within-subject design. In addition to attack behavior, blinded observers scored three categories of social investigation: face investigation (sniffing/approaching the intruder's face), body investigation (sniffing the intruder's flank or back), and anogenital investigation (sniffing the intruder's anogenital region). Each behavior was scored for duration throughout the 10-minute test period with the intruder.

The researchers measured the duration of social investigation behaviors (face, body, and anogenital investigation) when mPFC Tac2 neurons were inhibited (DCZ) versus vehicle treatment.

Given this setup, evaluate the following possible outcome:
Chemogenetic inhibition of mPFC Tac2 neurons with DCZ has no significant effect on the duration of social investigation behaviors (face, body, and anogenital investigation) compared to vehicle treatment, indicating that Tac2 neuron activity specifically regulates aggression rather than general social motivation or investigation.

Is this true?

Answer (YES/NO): YES